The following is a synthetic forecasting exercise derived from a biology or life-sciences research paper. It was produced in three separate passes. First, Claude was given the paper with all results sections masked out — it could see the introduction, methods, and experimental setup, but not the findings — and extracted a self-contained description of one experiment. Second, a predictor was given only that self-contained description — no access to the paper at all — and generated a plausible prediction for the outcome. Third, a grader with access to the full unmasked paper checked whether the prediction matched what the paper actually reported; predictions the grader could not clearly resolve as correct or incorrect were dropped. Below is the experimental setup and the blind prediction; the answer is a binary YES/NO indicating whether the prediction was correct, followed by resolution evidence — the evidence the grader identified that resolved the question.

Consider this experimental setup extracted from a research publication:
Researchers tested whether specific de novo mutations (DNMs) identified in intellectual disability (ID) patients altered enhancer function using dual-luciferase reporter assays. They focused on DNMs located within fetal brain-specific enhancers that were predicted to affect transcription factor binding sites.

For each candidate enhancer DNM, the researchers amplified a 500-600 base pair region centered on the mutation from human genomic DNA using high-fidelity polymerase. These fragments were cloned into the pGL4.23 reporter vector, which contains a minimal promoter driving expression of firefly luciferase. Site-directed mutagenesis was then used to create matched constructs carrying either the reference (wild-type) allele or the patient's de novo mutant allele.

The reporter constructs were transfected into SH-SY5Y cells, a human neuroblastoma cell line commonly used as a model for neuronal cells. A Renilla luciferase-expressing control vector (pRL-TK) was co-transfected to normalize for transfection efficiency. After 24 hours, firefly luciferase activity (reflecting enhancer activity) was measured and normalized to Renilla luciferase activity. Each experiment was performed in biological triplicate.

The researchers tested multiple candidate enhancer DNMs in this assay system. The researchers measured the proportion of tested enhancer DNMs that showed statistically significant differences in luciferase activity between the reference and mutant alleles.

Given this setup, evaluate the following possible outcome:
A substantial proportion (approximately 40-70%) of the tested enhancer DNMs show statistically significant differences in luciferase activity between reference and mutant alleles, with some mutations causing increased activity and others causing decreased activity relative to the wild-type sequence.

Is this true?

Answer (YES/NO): NO